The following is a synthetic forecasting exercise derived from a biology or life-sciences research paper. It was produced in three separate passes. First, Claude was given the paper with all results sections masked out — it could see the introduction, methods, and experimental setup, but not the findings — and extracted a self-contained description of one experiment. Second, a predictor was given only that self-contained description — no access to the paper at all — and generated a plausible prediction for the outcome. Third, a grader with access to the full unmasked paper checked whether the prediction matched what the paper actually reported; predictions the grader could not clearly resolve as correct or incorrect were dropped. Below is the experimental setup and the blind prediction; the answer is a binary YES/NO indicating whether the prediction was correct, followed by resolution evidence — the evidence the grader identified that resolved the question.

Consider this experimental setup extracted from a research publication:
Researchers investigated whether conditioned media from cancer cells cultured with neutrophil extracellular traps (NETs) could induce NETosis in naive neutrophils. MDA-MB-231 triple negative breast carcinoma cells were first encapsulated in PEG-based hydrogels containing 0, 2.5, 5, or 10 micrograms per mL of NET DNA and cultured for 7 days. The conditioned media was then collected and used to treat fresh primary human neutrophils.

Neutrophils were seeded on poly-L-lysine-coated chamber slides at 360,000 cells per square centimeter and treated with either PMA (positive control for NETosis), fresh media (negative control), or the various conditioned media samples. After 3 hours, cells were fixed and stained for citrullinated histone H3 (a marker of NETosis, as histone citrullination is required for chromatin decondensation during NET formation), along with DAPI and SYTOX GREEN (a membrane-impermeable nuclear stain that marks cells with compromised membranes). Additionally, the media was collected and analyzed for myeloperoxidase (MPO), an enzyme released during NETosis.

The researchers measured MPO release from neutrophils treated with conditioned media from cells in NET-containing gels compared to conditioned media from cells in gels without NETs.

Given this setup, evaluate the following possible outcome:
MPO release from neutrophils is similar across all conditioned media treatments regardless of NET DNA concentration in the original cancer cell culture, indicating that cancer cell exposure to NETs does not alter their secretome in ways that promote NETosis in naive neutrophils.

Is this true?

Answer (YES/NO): NO